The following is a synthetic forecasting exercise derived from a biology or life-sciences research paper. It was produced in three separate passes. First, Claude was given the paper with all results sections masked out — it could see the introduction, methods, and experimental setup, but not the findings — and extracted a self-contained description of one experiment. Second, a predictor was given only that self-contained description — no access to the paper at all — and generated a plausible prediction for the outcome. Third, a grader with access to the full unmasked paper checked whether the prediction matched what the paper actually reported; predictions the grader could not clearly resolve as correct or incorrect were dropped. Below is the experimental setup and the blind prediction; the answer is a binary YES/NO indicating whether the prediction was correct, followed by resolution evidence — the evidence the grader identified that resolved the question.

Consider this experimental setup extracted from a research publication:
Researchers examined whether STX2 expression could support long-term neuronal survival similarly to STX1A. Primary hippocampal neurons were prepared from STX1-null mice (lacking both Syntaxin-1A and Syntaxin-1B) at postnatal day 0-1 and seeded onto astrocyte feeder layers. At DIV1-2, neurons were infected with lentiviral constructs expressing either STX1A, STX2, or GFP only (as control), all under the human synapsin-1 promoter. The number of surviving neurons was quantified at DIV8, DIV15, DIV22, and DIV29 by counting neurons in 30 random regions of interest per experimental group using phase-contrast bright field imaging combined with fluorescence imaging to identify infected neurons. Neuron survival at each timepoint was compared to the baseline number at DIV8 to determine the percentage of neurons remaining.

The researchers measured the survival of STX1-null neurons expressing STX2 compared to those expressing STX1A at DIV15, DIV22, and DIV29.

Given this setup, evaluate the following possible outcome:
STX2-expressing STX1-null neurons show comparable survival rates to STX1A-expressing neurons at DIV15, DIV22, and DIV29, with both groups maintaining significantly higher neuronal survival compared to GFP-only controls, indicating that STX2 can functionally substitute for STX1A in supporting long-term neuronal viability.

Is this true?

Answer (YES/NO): YES